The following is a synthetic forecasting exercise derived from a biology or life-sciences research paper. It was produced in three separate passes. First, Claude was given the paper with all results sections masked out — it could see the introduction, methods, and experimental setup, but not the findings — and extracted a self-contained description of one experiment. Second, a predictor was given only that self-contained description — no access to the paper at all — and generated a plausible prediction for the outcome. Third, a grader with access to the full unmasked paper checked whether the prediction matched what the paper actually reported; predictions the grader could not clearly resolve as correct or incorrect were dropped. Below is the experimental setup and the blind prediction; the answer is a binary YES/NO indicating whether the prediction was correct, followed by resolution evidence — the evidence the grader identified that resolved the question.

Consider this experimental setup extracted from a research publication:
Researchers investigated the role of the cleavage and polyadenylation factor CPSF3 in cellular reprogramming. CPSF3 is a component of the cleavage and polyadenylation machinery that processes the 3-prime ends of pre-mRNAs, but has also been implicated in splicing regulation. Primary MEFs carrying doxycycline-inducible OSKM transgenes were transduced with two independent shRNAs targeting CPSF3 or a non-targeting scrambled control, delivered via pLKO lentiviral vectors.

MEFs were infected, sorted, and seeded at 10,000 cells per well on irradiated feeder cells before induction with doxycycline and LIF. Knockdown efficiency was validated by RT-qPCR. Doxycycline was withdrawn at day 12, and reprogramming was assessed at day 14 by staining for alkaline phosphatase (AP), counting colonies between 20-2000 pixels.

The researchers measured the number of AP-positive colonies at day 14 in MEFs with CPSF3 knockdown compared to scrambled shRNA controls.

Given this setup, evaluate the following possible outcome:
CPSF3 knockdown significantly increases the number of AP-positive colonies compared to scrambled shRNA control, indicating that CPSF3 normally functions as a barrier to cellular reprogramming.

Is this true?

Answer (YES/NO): NO